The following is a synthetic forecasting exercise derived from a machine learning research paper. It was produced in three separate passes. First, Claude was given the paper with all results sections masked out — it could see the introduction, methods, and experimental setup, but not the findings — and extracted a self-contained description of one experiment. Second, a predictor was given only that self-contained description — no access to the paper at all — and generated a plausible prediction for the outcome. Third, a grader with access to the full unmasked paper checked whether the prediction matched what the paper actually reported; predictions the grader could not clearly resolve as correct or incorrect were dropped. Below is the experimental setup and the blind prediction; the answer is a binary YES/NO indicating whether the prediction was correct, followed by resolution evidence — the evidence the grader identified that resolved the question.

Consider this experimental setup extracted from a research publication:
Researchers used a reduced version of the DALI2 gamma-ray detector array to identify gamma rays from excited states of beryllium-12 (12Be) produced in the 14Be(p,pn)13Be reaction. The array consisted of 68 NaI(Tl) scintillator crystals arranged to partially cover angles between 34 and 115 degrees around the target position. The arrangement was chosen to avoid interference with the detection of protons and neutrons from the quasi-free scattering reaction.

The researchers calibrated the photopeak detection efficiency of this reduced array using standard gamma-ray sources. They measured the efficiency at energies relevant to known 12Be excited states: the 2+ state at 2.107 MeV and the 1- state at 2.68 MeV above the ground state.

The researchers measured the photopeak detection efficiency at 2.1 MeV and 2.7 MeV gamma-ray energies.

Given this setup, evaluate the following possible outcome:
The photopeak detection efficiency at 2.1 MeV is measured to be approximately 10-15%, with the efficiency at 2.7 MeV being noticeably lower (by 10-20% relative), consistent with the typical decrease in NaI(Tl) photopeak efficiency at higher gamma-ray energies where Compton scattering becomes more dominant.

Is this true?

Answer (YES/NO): NO